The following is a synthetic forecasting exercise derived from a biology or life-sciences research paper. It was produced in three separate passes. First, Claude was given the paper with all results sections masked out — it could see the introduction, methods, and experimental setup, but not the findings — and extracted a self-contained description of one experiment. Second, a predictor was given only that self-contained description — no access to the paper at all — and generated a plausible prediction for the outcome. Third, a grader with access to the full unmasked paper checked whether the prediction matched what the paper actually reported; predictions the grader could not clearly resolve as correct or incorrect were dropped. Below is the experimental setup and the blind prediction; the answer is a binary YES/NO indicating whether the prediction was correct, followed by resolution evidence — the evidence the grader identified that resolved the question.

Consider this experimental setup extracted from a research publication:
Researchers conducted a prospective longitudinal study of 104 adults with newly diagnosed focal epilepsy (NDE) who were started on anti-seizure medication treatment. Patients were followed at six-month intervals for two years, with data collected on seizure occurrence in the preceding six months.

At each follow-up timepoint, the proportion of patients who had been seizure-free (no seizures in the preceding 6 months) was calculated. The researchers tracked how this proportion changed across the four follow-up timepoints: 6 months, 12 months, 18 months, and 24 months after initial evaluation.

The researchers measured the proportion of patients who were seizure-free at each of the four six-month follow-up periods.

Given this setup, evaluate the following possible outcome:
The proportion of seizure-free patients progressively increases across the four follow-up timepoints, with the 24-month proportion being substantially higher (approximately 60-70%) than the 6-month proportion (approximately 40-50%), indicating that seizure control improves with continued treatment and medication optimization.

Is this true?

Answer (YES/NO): NO